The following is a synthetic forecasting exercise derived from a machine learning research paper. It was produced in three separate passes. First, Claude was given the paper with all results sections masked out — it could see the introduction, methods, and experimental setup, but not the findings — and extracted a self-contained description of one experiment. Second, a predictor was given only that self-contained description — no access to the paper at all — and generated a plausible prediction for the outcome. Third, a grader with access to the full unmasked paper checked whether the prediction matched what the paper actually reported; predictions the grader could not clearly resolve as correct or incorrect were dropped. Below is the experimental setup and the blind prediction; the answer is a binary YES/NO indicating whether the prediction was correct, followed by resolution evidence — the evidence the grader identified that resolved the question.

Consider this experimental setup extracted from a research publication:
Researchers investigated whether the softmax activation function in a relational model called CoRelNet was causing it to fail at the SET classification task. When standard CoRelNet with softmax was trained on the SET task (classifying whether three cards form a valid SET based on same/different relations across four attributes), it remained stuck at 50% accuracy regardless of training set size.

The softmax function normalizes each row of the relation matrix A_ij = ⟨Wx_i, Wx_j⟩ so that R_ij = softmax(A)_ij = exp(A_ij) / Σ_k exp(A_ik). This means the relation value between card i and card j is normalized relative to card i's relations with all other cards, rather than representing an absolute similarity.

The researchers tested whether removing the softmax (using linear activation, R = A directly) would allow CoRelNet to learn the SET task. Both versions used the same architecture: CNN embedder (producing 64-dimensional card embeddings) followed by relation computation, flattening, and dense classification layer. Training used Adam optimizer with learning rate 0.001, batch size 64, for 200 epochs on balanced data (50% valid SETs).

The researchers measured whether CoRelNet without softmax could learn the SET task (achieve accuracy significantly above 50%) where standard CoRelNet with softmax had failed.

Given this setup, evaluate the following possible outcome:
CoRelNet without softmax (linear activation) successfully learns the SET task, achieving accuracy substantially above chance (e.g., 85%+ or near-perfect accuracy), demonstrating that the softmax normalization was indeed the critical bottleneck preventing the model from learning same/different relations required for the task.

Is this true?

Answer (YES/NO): NO